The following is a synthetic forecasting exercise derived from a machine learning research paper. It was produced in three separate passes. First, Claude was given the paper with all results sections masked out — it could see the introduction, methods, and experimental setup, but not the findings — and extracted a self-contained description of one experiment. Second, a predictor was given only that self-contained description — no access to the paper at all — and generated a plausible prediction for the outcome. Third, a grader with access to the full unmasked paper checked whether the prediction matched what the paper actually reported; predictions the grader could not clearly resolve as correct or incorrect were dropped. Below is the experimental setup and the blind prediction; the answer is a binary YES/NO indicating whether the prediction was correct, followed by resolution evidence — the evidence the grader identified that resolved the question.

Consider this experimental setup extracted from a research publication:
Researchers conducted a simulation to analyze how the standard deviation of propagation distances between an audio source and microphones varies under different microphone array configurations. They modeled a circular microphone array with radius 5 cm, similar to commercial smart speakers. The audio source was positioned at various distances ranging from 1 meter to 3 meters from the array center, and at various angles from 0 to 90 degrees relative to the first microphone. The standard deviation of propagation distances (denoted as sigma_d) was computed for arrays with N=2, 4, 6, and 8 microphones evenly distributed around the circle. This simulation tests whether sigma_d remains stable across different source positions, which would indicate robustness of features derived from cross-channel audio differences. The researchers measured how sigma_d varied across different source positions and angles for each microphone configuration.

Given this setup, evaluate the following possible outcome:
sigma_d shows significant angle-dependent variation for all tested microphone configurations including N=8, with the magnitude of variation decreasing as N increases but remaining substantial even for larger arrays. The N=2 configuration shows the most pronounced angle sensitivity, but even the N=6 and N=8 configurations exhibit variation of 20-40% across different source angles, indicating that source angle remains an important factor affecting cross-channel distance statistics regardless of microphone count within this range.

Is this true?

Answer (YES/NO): NO